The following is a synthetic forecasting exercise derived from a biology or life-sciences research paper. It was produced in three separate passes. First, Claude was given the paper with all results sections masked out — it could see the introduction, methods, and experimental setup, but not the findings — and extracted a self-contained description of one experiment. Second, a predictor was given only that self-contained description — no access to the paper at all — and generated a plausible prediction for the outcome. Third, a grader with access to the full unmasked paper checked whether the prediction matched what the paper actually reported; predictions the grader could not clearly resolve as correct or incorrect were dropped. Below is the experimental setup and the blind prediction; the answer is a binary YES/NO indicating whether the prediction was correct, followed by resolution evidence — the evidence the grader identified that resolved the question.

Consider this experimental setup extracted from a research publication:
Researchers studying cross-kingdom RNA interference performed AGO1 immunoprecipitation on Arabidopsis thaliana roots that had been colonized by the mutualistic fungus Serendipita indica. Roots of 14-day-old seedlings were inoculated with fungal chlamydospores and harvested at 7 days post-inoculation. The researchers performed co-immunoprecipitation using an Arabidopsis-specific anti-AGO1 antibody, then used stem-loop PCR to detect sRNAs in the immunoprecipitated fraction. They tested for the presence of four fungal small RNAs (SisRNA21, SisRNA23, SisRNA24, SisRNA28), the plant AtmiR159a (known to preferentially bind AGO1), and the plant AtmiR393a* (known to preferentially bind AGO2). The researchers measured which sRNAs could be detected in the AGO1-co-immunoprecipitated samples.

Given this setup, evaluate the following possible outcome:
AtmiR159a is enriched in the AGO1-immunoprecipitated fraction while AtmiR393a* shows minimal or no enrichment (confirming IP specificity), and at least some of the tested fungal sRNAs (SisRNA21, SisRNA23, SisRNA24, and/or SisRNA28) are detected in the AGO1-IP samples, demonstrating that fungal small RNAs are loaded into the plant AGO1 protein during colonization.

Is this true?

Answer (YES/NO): YES